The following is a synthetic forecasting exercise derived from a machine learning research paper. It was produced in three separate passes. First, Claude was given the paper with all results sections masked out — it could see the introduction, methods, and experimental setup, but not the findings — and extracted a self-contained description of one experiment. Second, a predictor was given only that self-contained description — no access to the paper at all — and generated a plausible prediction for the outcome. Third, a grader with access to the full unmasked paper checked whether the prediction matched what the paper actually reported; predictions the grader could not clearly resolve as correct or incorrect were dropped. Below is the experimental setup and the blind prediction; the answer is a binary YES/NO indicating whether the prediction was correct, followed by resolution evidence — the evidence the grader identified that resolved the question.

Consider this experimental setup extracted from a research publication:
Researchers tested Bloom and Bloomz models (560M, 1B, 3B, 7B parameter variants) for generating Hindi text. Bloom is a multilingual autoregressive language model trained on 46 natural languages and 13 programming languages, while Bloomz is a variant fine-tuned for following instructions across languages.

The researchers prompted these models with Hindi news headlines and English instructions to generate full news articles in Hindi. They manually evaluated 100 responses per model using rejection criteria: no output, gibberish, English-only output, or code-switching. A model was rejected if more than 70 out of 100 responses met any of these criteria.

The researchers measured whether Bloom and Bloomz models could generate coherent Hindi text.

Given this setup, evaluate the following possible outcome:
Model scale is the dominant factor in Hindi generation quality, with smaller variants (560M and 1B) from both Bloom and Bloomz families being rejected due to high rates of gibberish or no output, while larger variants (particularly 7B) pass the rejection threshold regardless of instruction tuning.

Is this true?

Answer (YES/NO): NO